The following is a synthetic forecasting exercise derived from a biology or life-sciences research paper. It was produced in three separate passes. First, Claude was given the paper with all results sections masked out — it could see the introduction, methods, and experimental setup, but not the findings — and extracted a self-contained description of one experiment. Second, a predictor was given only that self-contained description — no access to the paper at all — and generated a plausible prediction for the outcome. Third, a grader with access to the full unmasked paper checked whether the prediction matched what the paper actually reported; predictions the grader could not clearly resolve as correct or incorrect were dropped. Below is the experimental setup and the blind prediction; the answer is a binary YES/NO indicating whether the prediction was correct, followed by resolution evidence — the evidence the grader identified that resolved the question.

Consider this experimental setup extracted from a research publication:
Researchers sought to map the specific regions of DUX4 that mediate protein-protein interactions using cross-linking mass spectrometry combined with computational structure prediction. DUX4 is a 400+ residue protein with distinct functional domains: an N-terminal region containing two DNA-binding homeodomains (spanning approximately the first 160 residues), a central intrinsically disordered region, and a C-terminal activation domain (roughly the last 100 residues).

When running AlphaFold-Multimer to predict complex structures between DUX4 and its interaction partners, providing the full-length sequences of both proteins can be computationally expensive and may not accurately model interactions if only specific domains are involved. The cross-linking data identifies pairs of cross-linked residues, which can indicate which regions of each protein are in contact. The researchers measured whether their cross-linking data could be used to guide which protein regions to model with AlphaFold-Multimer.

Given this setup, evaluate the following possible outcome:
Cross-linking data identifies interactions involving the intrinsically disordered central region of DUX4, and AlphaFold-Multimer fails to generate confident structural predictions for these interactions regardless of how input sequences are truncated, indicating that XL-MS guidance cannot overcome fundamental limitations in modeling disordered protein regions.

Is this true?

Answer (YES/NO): NO